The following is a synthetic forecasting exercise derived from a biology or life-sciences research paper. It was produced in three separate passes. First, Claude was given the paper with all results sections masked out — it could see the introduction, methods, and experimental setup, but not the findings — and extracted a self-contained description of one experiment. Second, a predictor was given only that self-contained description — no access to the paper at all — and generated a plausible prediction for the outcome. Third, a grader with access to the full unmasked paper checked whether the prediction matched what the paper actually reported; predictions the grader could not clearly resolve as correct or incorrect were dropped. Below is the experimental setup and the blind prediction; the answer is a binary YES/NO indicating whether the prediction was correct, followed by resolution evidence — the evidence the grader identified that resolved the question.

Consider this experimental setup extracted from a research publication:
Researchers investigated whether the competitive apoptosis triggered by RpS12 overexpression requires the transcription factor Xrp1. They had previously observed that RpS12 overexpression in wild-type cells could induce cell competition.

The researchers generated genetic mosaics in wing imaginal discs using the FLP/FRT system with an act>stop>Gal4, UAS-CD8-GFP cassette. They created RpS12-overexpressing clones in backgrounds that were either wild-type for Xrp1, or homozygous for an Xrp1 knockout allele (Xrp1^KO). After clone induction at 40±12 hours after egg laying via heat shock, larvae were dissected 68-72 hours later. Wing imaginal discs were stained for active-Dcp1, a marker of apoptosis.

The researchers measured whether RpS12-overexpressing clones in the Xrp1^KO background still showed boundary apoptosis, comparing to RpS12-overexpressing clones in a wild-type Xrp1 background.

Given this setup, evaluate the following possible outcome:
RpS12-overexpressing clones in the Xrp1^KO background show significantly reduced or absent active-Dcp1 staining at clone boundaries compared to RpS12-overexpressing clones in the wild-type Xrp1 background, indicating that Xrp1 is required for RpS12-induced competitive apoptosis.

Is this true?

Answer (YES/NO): YES